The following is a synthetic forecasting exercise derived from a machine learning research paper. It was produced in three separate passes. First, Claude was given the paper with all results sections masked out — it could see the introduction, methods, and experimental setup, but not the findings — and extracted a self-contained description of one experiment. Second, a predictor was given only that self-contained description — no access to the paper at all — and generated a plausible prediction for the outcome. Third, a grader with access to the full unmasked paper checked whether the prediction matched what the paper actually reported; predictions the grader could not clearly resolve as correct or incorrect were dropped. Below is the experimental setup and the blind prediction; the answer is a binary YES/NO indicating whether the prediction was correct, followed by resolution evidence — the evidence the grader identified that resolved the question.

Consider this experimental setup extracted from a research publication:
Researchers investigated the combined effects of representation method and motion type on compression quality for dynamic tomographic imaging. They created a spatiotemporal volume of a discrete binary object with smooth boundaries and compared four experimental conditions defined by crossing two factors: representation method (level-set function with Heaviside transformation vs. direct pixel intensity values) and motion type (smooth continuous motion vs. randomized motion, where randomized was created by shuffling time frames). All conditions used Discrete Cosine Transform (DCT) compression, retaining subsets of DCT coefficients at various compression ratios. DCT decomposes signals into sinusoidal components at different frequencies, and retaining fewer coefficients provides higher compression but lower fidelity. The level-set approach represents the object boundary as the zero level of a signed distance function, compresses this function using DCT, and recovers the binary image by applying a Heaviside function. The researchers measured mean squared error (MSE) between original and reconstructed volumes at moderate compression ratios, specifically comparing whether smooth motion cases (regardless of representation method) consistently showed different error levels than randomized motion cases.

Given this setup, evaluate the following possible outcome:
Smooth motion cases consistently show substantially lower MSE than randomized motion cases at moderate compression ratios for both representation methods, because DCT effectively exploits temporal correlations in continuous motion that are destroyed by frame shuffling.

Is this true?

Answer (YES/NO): YES